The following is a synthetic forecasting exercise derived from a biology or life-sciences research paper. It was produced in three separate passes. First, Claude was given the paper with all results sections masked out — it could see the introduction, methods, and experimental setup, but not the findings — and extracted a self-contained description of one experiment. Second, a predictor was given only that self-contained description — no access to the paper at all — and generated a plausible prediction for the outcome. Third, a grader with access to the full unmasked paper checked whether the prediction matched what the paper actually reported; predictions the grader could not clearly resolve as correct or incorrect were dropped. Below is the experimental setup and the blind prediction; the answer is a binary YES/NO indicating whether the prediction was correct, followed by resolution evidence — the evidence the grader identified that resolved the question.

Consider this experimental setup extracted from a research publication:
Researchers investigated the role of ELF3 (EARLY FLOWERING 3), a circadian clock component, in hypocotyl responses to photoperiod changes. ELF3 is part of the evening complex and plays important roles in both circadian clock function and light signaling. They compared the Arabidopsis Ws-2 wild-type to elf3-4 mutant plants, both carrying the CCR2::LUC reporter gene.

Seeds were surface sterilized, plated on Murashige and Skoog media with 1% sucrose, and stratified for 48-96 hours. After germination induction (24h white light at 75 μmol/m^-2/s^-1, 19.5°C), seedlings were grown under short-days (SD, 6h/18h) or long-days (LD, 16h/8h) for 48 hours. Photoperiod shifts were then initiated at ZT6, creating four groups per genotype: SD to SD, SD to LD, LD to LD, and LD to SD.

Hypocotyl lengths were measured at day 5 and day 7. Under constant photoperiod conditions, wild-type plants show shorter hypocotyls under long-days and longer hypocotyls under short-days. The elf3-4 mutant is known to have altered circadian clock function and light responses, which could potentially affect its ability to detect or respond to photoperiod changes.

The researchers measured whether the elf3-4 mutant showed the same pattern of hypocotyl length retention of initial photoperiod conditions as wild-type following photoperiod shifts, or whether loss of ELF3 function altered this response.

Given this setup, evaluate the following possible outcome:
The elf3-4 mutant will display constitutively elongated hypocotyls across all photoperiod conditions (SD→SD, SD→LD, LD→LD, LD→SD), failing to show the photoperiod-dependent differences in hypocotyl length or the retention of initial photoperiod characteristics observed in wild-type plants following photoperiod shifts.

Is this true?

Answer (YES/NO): NO